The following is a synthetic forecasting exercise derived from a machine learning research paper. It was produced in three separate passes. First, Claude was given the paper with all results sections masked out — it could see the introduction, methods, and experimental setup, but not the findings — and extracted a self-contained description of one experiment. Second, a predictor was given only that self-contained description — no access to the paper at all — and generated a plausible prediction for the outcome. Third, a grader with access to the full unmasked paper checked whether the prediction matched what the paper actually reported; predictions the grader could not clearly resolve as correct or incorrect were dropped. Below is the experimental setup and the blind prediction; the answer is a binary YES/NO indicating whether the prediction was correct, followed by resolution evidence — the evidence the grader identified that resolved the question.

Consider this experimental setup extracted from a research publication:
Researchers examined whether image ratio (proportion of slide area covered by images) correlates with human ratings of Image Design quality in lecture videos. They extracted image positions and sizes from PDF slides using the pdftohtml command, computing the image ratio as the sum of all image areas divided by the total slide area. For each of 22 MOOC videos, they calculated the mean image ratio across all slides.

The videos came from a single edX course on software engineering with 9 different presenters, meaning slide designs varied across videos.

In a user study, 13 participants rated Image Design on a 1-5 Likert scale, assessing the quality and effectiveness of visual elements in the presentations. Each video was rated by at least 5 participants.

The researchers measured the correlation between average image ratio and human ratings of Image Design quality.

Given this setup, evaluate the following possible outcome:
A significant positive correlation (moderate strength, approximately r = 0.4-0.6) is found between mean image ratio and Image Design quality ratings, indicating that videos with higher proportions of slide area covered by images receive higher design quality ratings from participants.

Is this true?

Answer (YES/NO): NO